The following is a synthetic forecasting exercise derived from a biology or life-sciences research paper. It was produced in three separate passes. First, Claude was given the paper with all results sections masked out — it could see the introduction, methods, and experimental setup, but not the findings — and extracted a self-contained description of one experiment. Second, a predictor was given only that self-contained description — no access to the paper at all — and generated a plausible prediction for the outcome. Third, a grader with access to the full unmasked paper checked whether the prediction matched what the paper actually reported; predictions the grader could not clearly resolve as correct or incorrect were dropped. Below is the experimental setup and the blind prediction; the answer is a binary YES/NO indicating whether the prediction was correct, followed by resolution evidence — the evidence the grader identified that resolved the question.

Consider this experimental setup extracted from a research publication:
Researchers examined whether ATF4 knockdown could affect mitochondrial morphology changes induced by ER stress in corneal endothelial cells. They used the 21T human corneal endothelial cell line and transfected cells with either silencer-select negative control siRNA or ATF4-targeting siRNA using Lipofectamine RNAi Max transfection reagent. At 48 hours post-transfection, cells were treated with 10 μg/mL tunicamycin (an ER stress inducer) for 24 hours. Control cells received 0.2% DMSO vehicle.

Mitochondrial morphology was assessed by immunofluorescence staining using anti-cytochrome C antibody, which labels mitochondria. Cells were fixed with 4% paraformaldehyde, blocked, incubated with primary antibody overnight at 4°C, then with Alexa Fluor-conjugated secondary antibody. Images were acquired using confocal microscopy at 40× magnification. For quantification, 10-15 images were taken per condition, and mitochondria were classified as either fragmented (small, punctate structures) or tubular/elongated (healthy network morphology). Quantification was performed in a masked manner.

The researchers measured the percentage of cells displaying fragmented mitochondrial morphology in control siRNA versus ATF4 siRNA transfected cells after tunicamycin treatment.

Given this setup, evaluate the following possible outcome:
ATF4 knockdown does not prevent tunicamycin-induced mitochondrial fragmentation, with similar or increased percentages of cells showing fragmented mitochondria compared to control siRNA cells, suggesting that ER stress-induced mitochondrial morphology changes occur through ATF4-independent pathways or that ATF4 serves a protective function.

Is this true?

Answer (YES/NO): NO